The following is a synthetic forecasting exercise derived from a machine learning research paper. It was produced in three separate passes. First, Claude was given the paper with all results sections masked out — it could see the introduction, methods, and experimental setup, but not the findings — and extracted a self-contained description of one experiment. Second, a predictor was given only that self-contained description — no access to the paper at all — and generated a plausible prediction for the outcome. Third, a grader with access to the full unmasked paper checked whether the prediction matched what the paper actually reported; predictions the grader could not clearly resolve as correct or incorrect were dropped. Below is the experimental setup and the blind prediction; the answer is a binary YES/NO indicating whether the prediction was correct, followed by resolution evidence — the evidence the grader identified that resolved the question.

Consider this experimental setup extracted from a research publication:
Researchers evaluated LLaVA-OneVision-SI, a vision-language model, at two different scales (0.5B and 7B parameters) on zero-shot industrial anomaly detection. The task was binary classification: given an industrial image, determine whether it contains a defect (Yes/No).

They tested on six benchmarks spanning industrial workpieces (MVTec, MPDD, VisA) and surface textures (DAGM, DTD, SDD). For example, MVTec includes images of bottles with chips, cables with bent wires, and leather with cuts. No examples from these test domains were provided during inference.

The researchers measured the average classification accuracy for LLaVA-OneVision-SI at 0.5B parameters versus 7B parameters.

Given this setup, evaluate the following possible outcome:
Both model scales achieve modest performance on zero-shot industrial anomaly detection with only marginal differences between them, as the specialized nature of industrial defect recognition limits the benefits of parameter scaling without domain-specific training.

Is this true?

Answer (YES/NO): NO